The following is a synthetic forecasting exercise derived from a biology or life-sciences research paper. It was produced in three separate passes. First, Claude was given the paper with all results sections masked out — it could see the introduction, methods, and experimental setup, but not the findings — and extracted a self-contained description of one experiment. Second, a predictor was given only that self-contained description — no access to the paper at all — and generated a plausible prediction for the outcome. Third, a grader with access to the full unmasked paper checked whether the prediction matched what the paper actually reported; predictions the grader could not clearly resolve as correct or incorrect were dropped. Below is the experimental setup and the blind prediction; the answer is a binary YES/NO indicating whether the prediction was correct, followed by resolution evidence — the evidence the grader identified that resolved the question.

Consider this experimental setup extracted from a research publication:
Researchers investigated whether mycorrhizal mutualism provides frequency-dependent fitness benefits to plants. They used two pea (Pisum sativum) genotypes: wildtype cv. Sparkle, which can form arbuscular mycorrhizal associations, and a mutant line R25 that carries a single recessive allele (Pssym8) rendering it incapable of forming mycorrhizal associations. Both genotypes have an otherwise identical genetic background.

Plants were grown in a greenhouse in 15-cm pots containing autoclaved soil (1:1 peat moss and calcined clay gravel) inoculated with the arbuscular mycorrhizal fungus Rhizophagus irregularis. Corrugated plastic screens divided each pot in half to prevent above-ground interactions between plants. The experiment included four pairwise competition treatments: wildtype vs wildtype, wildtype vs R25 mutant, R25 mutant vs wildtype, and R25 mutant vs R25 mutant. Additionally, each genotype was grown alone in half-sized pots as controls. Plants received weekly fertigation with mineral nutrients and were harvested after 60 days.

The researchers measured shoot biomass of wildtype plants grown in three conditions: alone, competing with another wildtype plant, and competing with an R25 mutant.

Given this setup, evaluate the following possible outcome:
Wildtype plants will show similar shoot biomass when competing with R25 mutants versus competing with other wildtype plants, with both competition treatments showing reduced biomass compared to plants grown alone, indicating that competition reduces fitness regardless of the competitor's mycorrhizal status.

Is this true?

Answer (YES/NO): NO